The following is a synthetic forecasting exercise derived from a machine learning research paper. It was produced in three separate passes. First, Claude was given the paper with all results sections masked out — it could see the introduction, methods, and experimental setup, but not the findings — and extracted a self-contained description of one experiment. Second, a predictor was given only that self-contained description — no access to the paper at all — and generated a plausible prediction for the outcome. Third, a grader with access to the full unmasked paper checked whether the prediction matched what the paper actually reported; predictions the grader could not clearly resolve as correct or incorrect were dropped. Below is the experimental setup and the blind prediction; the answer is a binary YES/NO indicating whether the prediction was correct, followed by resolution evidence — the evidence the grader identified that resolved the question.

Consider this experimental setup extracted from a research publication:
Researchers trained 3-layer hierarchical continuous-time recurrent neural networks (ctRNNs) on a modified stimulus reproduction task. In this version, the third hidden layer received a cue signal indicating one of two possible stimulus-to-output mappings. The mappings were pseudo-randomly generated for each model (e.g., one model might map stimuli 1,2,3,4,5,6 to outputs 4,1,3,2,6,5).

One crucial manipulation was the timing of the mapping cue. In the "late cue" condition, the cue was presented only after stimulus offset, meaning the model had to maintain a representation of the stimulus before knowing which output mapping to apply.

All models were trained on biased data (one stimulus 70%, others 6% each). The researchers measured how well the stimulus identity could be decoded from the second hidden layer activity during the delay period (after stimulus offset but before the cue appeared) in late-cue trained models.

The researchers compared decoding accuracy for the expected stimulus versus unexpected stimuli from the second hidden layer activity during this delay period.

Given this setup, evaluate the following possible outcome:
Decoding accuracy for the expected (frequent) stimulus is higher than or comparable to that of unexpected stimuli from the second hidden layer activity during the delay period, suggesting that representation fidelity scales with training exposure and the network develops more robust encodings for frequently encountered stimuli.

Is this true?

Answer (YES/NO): YES